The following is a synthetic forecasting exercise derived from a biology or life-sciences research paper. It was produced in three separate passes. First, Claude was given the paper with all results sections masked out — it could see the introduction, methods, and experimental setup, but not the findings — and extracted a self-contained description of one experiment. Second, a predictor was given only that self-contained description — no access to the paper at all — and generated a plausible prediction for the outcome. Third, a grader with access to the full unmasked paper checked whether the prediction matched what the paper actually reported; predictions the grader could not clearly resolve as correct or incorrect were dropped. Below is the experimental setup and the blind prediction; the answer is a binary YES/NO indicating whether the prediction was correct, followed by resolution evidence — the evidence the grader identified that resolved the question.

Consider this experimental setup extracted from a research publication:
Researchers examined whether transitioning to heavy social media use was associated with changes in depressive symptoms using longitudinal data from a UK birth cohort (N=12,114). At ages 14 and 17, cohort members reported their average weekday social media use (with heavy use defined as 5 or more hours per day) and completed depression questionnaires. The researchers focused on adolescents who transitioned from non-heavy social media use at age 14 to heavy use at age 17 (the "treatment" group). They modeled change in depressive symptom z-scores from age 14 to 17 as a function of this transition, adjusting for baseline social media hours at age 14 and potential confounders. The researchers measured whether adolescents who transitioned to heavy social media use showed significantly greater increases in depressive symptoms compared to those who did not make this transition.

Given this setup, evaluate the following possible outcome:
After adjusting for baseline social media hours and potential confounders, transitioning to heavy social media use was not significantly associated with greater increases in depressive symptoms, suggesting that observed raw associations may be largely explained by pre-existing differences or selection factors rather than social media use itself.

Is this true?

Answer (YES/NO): YES